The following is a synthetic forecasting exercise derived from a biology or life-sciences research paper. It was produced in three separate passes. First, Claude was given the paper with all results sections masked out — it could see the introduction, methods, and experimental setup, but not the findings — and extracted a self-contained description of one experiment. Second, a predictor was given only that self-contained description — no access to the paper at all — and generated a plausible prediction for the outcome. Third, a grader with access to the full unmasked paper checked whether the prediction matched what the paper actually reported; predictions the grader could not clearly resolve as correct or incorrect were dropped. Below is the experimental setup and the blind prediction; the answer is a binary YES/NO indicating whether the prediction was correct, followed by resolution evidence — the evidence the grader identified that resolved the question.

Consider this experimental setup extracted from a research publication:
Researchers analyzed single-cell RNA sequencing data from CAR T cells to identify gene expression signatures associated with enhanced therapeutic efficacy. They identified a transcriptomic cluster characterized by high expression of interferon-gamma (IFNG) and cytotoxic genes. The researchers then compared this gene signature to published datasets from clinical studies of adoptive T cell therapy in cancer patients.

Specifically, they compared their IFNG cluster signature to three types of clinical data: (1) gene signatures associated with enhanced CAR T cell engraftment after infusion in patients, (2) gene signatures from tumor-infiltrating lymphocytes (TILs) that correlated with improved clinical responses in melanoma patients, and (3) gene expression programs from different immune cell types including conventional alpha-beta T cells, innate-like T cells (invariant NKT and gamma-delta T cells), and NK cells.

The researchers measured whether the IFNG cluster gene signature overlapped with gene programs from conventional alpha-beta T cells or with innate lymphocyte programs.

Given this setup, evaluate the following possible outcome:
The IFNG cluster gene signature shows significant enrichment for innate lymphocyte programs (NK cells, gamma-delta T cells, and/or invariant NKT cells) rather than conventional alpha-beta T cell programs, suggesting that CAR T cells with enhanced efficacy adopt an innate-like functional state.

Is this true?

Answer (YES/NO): YES